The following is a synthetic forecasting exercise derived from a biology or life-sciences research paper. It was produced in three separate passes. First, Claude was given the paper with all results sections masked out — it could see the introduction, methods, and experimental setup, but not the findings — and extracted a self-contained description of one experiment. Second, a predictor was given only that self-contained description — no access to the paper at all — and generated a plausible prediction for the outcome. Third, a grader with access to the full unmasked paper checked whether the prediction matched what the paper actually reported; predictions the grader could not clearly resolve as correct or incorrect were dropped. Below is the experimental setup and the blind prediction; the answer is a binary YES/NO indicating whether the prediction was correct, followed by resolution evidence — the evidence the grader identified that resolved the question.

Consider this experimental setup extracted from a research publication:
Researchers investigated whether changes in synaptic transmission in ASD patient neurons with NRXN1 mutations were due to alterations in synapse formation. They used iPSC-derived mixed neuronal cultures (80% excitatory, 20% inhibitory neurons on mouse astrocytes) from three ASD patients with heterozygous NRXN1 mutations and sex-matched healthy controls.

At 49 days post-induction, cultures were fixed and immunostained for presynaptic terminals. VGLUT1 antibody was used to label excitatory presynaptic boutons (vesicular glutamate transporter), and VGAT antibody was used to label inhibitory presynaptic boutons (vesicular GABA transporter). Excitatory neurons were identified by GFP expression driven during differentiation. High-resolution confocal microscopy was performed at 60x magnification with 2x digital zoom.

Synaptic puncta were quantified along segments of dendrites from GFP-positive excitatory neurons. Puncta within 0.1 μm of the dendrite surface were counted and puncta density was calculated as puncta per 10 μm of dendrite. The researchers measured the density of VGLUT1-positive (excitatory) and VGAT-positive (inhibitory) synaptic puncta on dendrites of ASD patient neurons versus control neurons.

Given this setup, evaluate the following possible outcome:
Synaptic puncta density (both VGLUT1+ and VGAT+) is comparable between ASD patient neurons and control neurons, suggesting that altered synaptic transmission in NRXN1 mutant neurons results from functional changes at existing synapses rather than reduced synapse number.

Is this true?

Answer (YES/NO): YES